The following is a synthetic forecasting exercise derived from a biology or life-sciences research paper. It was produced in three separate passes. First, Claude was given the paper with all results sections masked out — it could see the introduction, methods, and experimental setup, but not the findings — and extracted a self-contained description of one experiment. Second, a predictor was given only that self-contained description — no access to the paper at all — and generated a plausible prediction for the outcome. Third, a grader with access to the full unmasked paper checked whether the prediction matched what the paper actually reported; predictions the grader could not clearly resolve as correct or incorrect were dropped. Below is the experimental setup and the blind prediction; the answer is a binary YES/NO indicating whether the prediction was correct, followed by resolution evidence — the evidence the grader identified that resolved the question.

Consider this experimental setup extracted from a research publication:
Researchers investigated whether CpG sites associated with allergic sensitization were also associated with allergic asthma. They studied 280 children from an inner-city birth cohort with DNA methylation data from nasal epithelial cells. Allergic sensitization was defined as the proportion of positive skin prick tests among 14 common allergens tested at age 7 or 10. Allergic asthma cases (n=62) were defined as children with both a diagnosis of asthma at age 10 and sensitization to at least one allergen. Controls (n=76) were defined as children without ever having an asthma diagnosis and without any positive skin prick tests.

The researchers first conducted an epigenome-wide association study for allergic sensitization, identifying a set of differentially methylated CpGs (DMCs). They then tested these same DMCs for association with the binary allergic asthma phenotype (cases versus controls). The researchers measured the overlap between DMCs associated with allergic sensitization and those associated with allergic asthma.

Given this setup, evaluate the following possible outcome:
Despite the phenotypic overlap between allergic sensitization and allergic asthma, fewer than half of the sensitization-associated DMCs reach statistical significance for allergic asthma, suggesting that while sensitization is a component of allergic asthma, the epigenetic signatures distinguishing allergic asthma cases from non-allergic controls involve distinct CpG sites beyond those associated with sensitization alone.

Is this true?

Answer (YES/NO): NO